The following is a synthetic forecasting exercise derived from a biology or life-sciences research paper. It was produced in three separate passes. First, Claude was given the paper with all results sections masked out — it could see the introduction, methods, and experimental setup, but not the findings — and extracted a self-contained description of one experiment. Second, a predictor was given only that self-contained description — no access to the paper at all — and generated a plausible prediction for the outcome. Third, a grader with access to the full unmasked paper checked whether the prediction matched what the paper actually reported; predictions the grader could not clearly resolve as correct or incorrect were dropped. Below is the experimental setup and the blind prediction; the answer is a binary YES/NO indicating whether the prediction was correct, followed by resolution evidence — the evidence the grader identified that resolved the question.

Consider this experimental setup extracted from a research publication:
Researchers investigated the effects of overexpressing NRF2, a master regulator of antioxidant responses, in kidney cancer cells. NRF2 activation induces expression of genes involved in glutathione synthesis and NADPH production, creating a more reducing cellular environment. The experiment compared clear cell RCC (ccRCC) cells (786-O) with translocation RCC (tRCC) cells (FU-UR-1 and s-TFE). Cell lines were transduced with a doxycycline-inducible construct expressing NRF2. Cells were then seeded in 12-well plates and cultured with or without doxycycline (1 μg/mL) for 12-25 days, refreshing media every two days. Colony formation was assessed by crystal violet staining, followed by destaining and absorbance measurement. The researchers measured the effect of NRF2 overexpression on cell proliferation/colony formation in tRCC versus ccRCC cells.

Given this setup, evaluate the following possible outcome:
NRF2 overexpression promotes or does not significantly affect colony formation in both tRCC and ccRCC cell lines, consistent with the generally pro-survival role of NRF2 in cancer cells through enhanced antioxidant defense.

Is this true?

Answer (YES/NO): NO